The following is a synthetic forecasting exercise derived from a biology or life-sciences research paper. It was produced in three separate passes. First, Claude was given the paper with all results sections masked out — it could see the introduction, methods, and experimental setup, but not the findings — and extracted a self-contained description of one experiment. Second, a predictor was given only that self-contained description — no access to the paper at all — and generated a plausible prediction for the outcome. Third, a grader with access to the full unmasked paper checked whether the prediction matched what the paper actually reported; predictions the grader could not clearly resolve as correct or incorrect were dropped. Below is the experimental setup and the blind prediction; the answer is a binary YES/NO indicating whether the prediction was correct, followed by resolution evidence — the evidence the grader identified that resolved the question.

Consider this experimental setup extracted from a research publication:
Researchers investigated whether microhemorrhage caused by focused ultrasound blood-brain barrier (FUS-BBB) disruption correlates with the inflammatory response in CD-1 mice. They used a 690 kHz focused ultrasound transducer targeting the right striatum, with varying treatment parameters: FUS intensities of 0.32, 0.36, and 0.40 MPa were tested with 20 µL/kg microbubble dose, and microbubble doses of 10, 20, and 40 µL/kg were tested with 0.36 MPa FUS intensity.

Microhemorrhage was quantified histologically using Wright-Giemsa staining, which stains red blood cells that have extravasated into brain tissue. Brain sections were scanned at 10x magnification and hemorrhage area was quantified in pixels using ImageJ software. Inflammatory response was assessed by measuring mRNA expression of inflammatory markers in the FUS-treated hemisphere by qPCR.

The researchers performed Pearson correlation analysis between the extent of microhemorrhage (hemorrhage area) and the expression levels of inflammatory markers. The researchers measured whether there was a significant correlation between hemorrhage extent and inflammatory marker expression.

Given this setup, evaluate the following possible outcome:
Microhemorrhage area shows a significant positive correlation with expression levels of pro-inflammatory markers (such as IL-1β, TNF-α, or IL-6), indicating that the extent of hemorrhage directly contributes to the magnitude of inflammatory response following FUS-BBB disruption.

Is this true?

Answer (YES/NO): NO